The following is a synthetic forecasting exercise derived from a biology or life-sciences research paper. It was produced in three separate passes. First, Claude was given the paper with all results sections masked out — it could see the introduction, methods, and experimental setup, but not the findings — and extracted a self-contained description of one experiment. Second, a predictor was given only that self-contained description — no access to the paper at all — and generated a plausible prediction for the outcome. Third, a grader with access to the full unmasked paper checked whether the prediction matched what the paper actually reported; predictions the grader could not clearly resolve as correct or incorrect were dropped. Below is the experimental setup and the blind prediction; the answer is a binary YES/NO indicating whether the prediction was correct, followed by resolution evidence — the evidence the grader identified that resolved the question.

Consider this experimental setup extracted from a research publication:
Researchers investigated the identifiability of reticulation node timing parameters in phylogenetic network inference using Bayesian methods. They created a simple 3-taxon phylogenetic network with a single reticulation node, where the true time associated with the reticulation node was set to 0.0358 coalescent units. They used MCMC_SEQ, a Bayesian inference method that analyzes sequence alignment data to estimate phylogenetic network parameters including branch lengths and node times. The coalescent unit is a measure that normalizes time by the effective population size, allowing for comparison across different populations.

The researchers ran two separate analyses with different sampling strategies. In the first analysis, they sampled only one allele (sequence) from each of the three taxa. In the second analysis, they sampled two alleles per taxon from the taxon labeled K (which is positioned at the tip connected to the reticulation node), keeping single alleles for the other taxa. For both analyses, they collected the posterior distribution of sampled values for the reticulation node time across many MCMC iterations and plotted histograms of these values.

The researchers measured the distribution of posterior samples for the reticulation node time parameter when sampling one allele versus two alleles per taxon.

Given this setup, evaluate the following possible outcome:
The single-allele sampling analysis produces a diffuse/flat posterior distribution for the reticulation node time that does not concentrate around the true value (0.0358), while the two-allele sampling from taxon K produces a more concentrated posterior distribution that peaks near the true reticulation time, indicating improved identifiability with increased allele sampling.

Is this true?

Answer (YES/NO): YES